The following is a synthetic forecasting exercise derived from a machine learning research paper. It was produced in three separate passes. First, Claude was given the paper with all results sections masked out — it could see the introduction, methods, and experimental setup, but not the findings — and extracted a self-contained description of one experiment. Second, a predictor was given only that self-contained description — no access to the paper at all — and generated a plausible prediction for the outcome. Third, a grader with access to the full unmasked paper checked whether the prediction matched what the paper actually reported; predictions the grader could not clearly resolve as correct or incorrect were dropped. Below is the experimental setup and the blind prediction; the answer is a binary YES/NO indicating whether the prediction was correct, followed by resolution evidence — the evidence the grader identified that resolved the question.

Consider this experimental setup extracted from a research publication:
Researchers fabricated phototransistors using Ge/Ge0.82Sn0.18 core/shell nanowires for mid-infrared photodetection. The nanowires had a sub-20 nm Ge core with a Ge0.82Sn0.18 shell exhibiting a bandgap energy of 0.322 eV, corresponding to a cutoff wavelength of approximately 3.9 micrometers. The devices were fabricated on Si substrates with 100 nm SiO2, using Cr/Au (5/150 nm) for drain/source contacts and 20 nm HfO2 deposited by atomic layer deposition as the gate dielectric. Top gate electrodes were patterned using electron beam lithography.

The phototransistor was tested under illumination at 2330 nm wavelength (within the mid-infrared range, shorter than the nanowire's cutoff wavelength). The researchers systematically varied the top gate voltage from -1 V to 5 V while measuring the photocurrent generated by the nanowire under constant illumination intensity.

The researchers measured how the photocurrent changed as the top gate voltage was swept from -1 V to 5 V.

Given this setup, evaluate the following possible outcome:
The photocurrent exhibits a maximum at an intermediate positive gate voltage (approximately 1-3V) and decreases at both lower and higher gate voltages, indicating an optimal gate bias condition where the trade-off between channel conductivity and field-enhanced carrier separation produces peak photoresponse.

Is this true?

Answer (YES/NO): NO